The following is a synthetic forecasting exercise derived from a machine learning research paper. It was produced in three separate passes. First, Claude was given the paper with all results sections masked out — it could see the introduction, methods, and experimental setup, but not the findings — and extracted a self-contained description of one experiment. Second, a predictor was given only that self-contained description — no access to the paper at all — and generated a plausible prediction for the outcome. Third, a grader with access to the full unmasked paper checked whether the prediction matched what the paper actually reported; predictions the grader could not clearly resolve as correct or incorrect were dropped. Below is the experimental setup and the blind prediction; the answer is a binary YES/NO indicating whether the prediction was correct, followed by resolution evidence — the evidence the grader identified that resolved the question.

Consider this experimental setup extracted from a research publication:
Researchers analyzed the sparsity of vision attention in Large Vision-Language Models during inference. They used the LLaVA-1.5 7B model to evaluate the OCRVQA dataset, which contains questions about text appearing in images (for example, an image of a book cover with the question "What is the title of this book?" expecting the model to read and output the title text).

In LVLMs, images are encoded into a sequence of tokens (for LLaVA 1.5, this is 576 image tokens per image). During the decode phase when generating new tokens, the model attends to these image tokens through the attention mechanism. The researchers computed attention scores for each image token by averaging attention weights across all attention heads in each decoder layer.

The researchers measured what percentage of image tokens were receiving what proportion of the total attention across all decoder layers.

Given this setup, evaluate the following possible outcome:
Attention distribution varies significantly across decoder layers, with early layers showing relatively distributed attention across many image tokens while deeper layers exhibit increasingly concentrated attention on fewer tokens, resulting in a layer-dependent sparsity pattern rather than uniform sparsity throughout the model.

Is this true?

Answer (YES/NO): NO